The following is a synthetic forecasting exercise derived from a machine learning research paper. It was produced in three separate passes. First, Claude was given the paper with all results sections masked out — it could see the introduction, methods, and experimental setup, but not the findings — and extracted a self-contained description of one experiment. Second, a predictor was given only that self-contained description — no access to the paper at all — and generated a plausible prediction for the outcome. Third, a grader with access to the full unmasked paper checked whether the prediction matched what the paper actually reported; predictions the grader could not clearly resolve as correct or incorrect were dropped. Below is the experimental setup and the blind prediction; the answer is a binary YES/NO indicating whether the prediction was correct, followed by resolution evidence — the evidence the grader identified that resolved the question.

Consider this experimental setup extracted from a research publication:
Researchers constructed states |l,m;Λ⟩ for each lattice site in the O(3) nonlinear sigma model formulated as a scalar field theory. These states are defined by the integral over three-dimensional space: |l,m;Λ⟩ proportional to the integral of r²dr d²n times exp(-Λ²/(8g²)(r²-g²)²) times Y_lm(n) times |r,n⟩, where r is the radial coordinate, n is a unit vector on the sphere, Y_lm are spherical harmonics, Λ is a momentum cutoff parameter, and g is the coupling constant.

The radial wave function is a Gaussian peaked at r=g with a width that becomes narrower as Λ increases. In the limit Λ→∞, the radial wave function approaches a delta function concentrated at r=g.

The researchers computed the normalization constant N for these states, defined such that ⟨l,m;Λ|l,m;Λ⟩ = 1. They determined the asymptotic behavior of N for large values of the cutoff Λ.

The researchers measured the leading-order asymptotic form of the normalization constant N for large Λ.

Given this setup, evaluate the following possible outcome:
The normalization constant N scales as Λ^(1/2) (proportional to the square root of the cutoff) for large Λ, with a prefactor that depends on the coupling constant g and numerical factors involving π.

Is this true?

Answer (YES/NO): NO